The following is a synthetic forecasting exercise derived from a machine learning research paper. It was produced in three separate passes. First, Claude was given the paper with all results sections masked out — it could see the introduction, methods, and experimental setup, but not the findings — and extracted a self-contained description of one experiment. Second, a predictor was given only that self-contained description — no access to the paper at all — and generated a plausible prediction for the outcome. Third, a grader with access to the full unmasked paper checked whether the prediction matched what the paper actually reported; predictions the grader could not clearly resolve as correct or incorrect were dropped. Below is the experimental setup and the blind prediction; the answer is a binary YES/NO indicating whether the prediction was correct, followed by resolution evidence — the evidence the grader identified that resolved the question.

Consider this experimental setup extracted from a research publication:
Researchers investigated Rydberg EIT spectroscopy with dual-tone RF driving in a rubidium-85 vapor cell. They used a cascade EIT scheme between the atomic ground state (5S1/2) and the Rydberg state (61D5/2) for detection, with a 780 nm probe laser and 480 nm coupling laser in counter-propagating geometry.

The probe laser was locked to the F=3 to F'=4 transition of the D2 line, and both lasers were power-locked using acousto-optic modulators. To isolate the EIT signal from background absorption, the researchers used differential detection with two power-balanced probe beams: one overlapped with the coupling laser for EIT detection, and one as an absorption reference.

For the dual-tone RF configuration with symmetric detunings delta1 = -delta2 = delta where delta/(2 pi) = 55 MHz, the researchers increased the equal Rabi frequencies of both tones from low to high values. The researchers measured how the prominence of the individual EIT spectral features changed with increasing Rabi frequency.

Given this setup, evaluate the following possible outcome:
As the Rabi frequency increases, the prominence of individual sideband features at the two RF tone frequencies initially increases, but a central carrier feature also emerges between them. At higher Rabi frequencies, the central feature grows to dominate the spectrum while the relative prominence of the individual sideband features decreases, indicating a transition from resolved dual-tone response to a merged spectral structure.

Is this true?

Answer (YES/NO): NO